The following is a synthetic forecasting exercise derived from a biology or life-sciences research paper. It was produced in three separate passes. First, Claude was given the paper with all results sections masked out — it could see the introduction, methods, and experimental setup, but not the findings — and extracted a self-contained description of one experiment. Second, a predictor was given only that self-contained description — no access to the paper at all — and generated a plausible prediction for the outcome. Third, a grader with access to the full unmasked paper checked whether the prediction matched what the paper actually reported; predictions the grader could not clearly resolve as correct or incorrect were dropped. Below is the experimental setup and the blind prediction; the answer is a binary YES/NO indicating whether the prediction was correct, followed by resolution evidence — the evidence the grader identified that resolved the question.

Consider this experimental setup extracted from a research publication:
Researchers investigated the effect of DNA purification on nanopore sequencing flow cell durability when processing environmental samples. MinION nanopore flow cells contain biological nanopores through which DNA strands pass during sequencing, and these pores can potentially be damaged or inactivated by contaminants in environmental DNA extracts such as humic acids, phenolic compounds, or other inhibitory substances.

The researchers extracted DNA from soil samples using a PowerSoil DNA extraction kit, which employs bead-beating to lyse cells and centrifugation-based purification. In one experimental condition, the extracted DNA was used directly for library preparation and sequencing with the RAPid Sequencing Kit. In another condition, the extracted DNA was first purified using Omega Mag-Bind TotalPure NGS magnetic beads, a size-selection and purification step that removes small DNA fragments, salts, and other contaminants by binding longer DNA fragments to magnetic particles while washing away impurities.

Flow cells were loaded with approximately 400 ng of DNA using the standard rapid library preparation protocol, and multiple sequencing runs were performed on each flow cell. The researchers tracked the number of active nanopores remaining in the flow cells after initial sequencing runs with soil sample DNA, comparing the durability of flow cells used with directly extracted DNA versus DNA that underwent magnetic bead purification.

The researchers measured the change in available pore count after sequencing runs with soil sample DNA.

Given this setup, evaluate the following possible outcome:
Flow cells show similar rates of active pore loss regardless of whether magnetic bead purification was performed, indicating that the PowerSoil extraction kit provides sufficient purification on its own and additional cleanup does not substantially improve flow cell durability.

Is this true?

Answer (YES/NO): NO